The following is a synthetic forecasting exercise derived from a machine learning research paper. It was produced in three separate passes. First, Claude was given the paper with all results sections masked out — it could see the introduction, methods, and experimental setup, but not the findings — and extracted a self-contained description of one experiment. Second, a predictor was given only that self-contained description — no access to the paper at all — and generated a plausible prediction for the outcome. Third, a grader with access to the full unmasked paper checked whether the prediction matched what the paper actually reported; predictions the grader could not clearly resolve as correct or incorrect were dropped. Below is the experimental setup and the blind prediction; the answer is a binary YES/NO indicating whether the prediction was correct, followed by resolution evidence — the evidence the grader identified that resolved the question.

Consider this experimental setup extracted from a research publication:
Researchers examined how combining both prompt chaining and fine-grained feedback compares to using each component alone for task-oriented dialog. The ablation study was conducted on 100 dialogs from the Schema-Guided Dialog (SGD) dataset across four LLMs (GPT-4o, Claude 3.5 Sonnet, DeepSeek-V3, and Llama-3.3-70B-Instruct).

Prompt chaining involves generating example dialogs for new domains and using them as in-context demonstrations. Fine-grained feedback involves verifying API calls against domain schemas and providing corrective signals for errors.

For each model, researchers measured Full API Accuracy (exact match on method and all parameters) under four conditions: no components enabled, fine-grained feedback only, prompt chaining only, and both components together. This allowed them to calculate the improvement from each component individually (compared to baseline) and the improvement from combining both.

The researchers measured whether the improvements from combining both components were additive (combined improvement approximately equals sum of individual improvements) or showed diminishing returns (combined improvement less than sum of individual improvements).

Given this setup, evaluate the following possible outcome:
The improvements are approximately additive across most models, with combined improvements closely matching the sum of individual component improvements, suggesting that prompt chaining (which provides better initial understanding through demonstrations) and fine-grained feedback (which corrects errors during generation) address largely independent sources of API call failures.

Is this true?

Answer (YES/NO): NO